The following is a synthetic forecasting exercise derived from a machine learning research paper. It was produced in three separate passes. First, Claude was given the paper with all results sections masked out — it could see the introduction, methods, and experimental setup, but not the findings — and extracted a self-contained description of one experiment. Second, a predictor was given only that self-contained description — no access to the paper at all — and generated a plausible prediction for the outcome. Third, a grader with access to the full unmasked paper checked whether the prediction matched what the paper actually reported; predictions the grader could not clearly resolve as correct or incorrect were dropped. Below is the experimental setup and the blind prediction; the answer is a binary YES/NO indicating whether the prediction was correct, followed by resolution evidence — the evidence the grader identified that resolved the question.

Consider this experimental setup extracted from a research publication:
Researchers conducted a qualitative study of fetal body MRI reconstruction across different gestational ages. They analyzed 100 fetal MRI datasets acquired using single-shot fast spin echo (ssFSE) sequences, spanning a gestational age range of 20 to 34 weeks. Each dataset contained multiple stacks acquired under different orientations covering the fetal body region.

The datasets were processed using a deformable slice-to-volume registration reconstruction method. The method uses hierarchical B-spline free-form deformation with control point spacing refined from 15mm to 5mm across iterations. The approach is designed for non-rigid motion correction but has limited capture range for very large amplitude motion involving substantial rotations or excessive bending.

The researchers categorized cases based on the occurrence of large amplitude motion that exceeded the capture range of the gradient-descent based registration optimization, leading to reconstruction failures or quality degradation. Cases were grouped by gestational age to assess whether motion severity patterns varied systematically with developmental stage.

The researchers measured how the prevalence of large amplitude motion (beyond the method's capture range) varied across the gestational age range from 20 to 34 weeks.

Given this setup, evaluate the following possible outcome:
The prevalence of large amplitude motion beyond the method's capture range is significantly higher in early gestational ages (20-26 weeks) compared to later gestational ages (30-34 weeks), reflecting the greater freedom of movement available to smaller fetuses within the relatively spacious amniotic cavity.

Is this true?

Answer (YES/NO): YES